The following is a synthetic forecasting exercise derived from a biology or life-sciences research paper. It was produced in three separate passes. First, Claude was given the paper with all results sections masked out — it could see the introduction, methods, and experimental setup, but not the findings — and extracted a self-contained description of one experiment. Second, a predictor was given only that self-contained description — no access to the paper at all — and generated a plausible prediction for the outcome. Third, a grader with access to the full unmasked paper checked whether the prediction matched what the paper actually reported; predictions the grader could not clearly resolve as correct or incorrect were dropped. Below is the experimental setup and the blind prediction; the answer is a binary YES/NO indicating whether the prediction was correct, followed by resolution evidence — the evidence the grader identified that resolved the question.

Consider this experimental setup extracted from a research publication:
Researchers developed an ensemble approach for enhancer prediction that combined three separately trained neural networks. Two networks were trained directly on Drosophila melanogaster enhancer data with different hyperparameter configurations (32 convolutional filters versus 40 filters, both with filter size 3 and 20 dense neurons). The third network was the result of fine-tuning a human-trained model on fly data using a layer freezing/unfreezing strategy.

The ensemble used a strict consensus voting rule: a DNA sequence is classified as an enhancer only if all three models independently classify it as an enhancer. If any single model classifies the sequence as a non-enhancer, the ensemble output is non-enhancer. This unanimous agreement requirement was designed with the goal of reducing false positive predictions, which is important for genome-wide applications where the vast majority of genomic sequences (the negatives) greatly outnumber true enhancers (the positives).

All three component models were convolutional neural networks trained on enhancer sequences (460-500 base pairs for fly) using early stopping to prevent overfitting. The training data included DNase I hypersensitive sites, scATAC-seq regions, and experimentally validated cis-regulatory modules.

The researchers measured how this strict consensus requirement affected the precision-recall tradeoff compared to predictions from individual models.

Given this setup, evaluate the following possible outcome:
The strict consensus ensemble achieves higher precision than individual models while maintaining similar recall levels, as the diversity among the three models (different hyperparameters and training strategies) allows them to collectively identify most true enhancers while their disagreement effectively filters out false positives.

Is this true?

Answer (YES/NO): NO